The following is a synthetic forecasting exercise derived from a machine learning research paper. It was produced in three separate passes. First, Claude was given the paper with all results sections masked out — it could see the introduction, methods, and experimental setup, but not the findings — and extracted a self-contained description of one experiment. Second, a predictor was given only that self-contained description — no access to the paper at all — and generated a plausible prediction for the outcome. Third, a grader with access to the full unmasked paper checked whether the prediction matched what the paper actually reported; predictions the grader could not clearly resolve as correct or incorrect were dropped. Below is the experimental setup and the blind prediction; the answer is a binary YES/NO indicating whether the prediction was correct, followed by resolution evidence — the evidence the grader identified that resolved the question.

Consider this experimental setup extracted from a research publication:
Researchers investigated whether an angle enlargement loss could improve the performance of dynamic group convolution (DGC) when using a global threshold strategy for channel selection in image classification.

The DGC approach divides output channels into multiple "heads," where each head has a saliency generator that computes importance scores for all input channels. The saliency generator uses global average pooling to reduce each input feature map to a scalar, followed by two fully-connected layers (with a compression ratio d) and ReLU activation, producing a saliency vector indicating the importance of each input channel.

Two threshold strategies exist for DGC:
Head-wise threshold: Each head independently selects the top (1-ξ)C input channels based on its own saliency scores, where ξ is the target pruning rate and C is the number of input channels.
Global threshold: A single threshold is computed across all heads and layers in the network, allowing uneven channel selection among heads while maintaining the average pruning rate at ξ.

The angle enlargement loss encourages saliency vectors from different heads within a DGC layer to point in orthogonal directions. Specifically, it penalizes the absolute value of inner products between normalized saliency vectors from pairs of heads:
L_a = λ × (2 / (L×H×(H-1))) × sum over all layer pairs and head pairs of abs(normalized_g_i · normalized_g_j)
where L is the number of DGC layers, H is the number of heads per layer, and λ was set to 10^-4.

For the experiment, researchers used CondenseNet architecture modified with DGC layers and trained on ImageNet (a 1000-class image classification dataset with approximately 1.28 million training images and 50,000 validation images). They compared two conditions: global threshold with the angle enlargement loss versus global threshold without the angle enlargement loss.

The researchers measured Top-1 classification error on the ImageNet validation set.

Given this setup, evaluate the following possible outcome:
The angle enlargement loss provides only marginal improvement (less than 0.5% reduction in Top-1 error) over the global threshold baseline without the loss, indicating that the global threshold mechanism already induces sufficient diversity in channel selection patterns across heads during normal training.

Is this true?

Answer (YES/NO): NO